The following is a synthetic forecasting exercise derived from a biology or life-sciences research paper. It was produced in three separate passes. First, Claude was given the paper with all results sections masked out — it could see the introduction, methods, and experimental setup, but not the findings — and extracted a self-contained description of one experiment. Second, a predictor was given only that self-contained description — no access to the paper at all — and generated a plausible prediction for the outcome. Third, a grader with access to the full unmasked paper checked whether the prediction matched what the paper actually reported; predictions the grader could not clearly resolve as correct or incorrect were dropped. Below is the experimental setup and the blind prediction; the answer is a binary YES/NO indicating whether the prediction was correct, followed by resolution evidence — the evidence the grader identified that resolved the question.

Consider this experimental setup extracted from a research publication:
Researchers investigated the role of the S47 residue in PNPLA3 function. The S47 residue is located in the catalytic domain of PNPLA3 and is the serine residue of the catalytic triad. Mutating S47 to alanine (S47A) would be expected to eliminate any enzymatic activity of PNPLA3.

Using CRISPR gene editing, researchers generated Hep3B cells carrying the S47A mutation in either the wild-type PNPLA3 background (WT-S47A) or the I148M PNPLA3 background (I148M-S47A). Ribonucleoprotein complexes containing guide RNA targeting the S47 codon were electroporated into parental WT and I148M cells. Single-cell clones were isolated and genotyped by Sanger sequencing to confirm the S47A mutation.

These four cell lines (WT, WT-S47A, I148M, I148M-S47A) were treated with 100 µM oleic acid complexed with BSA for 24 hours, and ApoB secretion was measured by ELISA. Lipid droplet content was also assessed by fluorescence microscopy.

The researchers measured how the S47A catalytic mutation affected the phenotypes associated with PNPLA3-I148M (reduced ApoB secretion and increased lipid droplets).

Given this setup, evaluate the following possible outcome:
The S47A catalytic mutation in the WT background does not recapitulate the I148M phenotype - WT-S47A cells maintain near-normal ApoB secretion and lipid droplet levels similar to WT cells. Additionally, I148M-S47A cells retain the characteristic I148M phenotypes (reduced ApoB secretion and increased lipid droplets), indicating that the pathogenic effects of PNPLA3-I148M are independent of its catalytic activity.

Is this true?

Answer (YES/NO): NO